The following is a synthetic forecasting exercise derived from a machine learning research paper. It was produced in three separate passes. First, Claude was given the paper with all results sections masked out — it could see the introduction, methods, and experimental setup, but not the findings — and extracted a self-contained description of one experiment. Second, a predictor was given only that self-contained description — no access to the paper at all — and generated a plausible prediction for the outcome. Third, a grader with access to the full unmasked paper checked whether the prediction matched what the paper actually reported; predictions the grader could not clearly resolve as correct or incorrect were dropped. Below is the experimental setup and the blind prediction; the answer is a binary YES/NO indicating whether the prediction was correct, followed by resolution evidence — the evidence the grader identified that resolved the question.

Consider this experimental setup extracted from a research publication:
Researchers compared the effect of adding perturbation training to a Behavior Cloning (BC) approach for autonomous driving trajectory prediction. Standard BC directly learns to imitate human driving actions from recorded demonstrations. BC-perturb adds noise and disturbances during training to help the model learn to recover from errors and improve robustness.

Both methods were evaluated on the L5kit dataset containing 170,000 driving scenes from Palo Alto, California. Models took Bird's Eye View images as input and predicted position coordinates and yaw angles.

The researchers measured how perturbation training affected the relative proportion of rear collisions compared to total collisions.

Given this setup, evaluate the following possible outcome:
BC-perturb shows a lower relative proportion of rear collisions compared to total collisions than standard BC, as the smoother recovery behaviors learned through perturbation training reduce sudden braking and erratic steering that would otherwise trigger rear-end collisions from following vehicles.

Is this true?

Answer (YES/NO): NO